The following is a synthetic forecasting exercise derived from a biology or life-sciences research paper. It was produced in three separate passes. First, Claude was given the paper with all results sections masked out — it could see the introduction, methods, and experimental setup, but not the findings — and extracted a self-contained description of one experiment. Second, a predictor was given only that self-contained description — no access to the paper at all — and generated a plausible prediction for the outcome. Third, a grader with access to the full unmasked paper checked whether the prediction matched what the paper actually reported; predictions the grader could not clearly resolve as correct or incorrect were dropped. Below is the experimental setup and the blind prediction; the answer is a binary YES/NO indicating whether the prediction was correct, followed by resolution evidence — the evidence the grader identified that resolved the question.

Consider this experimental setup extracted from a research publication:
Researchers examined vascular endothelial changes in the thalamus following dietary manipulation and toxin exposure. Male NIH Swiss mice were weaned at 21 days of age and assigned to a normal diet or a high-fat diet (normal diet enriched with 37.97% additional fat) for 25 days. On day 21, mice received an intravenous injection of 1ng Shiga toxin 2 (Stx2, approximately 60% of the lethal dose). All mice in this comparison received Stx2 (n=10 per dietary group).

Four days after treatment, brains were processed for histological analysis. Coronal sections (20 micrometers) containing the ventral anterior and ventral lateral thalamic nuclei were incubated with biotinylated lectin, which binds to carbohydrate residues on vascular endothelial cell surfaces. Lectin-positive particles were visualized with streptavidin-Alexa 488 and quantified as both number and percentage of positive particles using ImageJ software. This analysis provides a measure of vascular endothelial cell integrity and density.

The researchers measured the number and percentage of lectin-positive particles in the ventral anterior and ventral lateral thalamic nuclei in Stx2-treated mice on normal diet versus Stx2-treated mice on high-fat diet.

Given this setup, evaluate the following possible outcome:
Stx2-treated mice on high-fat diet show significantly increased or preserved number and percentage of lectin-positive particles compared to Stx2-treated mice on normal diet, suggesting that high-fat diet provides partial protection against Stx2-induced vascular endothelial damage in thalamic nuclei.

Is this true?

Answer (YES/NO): NO